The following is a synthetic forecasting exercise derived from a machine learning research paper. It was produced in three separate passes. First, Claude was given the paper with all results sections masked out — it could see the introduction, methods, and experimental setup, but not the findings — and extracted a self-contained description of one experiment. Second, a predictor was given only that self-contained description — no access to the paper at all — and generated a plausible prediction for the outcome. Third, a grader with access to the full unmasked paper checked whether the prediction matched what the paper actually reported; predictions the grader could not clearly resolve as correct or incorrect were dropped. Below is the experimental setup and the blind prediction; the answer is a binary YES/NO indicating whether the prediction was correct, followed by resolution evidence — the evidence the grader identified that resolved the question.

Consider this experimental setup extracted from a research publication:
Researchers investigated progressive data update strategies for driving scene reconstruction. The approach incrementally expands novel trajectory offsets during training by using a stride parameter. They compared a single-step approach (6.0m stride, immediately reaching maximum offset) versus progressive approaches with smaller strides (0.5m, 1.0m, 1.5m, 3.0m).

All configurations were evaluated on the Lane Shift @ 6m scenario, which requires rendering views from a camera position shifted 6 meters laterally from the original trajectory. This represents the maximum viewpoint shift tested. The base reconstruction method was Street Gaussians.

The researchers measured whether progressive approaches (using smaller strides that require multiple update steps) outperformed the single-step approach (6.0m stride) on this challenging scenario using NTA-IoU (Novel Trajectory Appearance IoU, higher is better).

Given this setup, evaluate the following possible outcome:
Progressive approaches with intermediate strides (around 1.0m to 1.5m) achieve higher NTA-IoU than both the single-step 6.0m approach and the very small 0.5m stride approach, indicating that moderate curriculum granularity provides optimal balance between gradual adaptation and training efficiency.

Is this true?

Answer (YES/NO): YES